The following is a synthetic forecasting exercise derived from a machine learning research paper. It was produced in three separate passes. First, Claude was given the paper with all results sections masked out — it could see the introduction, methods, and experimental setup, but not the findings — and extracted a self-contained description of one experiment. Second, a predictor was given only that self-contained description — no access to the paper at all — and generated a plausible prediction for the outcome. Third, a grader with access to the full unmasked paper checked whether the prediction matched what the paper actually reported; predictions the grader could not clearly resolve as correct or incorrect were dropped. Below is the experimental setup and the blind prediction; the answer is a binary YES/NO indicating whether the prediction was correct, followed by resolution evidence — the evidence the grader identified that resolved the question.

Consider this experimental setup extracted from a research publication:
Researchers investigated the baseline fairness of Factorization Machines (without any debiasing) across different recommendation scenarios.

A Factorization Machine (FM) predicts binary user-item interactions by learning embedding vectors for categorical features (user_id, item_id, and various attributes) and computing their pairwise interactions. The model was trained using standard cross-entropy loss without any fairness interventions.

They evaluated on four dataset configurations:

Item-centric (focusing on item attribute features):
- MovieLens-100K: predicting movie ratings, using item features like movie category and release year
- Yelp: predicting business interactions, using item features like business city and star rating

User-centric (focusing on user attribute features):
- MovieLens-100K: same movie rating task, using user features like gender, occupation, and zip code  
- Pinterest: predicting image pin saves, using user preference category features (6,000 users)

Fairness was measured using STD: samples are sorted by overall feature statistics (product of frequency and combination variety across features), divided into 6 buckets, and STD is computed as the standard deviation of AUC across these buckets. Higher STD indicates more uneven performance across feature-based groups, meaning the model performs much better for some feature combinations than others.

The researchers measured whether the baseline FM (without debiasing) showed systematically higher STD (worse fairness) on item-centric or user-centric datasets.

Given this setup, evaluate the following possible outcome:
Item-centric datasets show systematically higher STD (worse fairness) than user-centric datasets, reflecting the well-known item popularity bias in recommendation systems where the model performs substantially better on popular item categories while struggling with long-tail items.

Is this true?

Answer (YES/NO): NO